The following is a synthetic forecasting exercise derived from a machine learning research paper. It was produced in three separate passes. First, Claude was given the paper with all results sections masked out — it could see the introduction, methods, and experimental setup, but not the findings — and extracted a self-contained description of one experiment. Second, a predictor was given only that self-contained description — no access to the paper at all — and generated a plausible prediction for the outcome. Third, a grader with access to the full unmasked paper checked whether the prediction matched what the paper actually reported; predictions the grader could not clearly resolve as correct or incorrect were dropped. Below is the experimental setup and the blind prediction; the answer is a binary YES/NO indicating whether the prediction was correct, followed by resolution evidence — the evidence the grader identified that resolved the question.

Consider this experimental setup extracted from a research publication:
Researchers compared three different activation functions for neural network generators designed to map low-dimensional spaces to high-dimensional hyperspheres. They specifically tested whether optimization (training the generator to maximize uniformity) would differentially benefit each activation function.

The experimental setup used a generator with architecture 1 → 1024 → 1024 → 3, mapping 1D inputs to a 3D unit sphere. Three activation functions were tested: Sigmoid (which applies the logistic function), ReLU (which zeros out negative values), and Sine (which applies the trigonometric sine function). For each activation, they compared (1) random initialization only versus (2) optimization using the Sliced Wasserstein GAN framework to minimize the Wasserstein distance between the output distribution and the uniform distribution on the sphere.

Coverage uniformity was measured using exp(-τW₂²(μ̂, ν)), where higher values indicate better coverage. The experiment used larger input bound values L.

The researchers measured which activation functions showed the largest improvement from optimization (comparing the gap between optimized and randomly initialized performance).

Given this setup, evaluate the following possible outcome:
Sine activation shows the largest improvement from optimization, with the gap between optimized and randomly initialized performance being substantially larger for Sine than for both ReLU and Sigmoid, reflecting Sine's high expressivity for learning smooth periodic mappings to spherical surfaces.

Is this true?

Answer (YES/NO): NO